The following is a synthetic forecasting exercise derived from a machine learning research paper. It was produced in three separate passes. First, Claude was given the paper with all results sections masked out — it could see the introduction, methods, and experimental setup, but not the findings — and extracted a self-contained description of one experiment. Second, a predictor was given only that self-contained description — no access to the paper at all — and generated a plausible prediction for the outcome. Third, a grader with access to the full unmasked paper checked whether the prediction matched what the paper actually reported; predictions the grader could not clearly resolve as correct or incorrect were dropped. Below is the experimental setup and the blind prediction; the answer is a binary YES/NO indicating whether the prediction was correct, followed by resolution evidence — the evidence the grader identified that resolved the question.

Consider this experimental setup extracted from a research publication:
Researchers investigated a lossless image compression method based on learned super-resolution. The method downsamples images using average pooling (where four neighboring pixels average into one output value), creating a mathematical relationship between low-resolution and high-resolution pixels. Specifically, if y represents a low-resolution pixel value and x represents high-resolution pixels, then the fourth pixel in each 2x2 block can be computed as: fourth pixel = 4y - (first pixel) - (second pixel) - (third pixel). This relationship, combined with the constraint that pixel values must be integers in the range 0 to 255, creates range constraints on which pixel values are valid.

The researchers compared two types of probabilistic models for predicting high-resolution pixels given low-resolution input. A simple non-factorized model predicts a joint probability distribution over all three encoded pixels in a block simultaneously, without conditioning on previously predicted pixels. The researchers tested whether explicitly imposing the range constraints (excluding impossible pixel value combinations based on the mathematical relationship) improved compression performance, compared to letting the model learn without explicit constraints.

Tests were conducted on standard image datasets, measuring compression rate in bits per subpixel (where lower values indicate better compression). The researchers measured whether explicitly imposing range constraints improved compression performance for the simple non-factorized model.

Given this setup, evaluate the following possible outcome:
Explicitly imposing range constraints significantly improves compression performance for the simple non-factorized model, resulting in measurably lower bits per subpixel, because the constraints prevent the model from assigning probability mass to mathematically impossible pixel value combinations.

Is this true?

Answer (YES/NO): YES